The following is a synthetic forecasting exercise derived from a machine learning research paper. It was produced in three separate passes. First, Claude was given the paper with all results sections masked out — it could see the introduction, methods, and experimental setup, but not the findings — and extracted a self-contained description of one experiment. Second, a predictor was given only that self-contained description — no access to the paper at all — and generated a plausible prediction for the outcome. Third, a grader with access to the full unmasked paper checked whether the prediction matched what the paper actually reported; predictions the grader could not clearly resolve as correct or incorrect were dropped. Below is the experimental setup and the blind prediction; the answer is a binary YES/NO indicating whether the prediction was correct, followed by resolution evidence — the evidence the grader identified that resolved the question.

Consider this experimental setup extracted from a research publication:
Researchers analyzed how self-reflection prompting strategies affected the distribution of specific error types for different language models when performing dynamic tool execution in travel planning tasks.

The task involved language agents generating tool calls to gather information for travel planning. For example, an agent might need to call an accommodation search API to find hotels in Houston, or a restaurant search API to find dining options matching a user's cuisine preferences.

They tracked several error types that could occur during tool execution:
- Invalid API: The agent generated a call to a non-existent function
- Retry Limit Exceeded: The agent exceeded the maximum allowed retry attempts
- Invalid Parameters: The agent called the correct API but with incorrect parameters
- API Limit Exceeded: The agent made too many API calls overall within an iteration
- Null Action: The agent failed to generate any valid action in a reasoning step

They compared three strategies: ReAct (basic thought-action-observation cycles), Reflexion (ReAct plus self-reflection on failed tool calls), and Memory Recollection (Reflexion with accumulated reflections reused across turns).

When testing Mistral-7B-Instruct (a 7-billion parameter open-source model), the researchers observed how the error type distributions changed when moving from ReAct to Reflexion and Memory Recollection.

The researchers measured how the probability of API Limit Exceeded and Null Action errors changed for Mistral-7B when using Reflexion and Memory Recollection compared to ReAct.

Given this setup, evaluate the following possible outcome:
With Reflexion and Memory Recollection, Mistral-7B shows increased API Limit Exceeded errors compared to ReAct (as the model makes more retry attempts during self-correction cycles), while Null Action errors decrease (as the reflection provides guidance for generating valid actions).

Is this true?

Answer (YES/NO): NO